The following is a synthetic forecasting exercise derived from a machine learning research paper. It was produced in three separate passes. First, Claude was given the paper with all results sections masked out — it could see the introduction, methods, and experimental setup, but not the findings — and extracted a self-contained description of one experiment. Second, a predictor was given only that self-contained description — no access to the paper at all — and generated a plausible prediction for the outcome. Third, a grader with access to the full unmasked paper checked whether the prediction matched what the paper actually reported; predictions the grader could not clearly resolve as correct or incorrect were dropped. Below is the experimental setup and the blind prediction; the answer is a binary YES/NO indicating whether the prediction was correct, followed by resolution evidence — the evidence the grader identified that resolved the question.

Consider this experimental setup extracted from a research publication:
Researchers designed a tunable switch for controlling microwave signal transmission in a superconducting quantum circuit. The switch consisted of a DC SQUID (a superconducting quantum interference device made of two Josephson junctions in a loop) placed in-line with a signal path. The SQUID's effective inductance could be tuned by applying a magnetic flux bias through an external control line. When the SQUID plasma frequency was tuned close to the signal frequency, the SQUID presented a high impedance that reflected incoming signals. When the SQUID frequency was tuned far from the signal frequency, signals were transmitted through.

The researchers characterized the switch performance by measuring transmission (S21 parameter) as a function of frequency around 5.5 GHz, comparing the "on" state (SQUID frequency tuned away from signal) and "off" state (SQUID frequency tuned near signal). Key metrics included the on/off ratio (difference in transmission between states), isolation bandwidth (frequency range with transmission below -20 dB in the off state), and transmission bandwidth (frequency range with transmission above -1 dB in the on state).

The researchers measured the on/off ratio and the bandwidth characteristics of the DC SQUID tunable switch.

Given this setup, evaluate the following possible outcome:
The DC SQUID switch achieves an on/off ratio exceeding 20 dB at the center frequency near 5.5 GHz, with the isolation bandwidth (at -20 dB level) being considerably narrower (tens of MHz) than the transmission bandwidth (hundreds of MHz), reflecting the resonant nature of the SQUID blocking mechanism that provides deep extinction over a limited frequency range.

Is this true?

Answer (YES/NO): NO